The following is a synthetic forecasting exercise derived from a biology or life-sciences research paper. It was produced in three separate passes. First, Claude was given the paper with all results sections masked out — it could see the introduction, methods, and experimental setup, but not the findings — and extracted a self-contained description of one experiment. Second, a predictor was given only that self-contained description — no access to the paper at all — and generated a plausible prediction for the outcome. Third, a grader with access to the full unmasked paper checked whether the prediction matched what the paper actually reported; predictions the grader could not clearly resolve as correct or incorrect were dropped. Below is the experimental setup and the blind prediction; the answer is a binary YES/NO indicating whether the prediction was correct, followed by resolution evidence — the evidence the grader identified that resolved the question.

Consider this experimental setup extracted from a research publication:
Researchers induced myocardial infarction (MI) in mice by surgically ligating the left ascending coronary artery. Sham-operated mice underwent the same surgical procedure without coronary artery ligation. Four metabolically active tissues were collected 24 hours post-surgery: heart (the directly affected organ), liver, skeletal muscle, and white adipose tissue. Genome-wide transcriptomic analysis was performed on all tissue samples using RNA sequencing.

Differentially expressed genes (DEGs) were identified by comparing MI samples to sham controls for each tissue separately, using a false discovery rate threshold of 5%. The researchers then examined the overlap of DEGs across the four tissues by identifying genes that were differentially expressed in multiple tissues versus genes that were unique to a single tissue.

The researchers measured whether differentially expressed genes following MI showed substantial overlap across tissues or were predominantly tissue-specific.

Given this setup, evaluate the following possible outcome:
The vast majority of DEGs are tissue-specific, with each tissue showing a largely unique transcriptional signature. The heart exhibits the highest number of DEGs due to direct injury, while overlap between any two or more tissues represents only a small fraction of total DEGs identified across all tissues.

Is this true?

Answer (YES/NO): YES